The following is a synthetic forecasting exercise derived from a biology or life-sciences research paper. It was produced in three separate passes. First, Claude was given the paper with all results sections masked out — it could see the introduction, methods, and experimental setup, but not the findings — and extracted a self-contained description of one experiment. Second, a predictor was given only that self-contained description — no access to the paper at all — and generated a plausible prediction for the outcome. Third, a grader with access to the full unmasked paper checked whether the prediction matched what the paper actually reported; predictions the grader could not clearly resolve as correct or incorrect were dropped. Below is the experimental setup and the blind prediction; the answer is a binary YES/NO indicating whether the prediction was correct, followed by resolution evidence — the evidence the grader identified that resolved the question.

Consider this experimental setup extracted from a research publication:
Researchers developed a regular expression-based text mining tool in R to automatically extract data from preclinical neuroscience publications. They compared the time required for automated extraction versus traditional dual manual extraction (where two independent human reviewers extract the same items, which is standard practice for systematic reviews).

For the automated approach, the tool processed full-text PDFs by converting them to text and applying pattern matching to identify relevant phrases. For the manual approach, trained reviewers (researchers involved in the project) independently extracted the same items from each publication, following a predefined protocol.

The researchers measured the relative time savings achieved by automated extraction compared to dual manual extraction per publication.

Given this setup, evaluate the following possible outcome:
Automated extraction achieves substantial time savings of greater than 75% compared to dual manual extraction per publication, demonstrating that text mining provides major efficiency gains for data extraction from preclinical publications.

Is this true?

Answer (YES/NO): YES